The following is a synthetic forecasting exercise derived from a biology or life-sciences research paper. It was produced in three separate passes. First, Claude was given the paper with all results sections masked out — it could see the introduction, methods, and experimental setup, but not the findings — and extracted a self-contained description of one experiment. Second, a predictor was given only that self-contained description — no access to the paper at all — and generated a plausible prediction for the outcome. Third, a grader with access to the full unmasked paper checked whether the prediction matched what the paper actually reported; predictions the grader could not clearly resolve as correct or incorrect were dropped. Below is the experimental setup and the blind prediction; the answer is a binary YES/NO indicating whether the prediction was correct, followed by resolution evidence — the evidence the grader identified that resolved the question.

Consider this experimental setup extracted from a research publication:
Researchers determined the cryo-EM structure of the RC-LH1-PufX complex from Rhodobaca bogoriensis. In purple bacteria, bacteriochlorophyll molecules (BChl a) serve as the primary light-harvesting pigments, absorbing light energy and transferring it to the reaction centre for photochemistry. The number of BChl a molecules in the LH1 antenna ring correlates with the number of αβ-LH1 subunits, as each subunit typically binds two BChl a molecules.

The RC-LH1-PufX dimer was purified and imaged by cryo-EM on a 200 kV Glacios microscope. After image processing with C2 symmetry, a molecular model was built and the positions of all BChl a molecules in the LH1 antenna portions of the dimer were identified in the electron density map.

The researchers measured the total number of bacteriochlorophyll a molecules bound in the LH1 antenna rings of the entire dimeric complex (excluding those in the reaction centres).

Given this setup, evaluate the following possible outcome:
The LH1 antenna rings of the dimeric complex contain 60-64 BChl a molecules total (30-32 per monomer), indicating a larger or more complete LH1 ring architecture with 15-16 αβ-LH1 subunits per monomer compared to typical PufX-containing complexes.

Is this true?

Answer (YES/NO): YES